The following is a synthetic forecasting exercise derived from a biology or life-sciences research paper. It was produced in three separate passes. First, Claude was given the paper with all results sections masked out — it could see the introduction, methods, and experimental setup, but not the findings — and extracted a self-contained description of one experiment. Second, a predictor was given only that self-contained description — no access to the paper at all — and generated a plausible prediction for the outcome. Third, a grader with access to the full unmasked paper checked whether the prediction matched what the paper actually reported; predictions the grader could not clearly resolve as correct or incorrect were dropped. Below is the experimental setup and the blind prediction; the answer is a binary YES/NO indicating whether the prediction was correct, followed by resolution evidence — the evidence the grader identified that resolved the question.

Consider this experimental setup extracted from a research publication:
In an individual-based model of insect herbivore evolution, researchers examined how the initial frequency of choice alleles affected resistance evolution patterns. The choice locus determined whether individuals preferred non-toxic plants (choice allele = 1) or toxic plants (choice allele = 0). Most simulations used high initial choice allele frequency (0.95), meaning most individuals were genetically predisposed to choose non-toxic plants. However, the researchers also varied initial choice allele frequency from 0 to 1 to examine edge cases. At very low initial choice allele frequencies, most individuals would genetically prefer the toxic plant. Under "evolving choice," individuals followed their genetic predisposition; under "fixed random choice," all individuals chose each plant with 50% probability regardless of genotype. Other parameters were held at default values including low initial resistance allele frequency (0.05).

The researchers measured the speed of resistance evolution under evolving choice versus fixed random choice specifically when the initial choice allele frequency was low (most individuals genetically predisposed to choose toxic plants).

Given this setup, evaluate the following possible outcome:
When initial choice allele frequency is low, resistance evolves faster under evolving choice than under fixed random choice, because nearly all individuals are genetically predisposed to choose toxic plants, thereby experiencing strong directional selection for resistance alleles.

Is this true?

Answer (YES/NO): YES